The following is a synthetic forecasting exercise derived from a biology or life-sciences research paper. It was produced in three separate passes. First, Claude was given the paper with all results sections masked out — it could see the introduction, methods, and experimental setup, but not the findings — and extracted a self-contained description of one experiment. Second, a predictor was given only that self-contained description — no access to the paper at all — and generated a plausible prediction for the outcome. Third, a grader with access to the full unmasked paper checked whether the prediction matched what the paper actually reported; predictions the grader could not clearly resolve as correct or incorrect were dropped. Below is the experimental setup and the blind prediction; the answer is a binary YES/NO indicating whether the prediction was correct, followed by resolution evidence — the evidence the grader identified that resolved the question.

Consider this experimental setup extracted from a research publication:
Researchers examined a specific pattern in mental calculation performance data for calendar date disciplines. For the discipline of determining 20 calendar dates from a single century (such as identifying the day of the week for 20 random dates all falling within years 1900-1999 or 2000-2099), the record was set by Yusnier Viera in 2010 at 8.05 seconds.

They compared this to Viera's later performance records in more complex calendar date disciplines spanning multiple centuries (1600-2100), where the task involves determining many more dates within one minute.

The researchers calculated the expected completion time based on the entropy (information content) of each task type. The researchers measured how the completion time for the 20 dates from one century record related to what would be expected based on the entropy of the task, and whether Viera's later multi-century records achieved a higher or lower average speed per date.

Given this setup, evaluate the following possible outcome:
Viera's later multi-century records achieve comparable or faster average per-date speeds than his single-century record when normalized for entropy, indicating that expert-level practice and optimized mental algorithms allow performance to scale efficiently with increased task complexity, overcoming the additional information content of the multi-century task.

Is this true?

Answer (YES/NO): YES